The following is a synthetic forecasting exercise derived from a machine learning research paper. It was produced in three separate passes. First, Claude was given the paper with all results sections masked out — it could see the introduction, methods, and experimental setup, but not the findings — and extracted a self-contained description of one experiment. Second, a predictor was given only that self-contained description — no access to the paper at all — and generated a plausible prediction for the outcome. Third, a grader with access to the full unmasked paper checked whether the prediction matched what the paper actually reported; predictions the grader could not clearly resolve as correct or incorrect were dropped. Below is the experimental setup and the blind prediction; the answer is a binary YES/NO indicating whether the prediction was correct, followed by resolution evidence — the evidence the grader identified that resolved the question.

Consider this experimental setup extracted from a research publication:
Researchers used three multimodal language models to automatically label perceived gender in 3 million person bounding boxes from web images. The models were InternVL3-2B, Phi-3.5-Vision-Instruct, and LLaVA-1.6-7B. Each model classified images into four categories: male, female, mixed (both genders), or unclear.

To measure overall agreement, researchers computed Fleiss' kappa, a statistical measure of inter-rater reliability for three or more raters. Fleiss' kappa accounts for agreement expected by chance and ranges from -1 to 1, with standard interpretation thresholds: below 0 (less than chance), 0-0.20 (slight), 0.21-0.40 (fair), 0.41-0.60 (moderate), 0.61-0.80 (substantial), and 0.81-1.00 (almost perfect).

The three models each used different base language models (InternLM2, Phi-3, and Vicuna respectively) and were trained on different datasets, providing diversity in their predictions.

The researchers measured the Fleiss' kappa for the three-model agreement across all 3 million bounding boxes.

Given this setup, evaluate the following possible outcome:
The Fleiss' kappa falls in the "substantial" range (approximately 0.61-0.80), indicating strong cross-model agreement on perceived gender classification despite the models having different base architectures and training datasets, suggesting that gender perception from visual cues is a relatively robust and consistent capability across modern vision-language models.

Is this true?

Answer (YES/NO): YES